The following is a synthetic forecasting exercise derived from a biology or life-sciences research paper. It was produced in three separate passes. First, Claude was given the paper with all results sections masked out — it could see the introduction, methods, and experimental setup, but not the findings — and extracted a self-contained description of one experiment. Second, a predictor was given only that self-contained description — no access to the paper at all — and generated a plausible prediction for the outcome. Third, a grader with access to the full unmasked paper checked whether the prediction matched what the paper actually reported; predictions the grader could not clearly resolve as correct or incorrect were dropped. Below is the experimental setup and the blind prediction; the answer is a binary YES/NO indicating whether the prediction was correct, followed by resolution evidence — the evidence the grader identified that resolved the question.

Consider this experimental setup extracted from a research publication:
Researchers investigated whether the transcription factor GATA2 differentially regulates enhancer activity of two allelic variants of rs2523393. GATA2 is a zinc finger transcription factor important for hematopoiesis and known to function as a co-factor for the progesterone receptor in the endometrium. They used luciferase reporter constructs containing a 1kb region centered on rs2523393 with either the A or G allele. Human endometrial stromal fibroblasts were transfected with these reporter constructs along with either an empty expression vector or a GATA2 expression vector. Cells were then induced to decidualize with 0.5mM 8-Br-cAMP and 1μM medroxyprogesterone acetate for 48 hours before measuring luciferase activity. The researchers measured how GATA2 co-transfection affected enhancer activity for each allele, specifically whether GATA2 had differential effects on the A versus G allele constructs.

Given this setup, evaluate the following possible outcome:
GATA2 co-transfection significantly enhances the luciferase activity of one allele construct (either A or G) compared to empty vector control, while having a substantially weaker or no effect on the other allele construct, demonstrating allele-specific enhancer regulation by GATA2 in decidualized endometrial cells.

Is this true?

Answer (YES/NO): NO